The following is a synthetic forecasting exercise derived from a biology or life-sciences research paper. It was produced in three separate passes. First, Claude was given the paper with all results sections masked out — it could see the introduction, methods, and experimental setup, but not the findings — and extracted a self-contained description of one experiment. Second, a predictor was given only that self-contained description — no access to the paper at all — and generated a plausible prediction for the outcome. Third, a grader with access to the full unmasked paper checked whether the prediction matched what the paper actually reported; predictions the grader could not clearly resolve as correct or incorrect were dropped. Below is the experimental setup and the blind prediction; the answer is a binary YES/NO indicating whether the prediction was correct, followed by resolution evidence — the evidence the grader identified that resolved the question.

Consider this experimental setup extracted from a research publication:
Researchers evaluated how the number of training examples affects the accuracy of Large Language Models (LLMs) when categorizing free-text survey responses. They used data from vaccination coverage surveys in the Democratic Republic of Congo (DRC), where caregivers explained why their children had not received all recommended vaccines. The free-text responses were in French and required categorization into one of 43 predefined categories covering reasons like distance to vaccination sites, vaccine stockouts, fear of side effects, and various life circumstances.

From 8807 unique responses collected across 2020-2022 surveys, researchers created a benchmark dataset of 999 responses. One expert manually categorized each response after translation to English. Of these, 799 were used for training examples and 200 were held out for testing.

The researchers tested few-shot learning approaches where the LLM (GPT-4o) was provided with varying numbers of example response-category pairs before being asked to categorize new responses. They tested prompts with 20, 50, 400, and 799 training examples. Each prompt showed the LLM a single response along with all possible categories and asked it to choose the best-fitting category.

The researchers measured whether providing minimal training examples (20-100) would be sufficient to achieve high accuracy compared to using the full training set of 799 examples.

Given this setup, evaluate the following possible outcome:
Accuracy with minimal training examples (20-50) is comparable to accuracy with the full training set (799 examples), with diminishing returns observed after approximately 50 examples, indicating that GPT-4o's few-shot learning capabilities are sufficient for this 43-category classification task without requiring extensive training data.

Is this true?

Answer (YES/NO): YES